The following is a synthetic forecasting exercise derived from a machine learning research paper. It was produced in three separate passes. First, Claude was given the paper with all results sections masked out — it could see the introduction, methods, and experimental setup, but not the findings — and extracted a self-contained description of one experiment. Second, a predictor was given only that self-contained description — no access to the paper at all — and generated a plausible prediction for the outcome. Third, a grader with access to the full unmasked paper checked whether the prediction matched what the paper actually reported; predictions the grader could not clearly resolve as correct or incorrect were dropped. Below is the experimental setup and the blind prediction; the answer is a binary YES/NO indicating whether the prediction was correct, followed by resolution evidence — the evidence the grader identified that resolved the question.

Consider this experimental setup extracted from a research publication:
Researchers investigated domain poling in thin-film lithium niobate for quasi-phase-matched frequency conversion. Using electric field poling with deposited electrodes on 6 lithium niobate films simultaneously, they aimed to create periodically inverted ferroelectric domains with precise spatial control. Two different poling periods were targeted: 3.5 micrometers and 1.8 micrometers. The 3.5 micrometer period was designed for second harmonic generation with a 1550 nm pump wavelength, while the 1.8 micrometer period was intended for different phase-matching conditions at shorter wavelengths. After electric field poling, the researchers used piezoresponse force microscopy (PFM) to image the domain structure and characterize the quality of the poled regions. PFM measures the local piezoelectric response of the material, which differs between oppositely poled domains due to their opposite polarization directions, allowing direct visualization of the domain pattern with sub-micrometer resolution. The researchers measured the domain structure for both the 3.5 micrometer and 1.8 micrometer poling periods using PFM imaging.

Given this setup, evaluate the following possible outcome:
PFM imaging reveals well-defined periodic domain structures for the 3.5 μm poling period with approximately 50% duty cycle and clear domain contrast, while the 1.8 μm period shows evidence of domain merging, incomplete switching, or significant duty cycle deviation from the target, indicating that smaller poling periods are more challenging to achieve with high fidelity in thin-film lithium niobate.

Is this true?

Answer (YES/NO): NO